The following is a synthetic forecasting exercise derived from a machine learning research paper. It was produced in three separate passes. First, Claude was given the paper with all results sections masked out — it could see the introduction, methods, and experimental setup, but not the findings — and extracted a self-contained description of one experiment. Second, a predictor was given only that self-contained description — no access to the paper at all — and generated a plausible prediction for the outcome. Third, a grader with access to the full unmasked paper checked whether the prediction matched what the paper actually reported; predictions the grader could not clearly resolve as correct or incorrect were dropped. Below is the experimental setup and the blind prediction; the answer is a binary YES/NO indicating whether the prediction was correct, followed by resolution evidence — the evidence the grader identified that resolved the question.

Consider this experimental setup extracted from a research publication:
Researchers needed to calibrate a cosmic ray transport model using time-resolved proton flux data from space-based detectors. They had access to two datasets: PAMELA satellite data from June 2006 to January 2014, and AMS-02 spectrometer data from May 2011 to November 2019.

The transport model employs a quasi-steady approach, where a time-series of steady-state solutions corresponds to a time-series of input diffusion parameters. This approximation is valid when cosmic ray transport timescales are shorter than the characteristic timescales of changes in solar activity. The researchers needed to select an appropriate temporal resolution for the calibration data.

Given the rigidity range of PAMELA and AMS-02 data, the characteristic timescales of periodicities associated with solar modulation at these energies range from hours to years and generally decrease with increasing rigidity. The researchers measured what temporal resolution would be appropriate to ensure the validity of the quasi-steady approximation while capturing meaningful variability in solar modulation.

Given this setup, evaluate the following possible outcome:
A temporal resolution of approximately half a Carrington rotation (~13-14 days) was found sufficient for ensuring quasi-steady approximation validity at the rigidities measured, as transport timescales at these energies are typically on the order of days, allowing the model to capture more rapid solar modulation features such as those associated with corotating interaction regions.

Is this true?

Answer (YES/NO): NO